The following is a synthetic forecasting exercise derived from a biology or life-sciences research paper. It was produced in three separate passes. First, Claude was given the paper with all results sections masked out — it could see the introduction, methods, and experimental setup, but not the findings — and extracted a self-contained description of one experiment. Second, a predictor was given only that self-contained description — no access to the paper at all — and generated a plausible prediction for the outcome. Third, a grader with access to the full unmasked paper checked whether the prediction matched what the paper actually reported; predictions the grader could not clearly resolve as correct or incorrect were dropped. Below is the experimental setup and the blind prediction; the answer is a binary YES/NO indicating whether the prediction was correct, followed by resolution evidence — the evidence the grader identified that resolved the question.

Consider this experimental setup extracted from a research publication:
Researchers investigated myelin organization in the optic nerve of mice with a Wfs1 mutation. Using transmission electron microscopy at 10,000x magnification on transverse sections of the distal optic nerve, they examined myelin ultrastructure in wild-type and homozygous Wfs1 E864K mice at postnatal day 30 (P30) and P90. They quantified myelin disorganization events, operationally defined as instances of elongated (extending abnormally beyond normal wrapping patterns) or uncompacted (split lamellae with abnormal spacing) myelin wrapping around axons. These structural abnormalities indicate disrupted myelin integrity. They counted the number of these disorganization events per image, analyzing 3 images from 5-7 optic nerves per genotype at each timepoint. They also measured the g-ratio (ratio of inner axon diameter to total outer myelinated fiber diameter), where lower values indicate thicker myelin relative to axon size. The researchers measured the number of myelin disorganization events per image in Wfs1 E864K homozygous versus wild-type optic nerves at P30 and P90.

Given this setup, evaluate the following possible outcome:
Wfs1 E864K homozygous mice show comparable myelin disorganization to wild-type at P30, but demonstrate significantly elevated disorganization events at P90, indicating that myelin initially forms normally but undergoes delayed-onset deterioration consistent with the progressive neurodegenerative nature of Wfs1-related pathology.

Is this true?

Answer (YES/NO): NO